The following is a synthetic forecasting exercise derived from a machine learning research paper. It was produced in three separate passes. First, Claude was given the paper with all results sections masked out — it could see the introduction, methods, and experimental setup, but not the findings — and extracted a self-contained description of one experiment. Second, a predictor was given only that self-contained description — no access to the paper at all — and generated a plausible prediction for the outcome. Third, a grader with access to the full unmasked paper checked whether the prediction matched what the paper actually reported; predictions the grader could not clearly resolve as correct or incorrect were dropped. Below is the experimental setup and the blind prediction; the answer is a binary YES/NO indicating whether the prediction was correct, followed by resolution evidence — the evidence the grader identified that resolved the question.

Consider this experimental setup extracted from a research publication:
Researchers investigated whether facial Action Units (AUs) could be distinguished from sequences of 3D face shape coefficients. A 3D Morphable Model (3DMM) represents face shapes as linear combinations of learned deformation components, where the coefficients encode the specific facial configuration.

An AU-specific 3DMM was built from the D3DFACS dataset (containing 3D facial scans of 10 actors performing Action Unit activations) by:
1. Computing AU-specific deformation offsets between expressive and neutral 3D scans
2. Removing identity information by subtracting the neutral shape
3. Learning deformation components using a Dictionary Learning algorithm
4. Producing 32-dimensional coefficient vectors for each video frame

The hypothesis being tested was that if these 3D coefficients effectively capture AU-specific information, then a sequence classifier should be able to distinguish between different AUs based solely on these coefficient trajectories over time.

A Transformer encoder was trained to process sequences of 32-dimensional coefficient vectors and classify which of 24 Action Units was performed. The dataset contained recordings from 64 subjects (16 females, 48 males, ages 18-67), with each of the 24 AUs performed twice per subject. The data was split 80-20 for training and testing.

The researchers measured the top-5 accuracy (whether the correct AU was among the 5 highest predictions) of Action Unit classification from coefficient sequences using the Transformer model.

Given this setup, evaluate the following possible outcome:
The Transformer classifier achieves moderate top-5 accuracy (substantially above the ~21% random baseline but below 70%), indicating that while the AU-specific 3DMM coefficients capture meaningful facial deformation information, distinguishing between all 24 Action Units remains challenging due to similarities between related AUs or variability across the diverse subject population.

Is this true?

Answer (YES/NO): NO